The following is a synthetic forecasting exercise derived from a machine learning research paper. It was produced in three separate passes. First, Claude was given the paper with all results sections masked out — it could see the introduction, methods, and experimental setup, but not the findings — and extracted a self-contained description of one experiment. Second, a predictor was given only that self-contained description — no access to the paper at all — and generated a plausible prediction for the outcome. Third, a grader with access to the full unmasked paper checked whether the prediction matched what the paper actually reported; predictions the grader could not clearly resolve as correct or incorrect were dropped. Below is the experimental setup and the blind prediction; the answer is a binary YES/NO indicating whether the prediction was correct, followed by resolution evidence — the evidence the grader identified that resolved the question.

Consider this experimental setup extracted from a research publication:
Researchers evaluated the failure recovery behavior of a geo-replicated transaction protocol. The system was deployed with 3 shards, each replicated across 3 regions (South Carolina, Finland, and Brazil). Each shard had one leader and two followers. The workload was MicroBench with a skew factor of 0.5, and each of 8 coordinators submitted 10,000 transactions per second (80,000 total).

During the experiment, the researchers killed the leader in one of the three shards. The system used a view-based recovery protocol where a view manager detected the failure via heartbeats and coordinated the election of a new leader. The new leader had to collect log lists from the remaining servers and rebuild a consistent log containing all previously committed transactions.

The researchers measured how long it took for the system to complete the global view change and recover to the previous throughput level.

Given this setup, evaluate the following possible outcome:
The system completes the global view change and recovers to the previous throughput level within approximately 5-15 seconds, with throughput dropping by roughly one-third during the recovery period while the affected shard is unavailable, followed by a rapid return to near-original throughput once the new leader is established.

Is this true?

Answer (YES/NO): NO